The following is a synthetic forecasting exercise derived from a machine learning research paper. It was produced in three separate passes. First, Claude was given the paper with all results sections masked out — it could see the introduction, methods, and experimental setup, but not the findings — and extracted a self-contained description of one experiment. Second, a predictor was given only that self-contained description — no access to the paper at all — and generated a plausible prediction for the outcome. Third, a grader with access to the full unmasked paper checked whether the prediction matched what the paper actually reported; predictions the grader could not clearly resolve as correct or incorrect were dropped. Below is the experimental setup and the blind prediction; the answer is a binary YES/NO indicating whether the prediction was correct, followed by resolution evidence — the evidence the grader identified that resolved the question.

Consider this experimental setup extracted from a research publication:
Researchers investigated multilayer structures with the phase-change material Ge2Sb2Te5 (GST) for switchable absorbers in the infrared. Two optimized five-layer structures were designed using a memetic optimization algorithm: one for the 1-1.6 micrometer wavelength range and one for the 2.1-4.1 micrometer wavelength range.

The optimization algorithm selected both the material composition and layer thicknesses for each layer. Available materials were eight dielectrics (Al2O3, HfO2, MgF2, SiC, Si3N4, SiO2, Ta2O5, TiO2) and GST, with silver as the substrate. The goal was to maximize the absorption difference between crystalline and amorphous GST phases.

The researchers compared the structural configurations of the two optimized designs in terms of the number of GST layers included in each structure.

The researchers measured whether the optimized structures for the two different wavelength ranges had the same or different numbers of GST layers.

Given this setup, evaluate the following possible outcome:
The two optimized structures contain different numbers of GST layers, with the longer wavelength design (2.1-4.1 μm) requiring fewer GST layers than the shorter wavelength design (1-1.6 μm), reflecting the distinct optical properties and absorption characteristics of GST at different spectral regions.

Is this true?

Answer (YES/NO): NO